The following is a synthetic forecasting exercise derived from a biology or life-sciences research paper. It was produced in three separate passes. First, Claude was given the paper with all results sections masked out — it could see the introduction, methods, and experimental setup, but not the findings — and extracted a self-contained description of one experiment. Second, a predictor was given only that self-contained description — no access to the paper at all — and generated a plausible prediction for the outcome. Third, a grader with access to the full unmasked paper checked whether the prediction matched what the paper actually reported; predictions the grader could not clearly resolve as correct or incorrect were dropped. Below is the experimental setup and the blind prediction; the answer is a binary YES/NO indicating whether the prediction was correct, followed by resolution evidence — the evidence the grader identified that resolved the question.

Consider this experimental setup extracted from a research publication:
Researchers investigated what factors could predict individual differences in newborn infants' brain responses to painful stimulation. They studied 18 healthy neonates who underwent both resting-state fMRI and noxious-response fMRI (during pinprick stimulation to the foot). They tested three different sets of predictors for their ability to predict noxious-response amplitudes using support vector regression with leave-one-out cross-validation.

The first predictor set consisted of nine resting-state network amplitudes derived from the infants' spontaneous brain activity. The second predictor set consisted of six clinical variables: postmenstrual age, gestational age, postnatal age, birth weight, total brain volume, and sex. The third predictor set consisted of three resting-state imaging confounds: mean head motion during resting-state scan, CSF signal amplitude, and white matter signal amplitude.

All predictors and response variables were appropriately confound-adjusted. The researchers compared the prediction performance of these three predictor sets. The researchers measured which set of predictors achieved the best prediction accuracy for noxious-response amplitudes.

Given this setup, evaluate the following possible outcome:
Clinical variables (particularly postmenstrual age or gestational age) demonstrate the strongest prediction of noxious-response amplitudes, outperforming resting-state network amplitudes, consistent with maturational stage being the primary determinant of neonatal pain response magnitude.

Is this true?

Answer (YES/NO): NO